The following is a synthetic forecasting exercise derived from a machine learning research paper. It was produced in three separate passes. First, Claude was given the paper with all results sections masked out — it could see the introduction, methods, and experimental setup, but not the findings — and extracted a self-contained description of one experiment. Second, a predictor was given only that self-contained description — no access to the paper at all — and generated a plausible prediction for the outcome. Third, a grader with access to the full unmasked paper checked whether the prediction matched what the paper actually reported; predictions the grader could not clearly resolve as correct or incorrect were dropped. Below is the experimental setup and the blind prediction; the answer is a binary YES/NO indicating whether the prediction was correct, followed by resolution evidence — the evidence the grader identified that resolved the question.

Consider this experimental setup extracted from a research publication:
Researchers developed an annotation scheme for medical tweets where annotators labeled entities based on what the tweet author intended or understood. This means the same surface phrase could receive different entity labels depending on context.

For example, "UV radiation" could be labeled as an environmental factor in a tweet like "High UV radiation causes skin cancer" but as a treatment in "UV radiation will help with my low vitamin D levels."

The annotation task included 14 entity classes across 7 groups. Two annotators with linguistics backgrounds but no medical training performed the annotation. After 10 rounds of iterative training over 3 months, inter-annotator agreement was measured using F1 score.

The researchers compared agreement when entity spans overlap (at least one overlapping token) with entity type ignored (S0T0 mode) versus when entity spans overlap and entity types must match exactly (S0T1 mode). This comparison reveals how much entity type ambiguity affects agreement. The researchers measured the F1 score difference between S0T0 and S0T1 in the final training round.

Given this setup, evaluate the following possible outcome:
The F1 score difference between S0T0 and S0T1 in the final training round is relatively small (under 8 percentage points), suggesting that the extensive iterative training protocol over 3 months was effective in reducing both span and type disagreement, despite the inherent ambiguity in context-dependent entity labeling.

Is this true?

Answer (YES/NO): NO